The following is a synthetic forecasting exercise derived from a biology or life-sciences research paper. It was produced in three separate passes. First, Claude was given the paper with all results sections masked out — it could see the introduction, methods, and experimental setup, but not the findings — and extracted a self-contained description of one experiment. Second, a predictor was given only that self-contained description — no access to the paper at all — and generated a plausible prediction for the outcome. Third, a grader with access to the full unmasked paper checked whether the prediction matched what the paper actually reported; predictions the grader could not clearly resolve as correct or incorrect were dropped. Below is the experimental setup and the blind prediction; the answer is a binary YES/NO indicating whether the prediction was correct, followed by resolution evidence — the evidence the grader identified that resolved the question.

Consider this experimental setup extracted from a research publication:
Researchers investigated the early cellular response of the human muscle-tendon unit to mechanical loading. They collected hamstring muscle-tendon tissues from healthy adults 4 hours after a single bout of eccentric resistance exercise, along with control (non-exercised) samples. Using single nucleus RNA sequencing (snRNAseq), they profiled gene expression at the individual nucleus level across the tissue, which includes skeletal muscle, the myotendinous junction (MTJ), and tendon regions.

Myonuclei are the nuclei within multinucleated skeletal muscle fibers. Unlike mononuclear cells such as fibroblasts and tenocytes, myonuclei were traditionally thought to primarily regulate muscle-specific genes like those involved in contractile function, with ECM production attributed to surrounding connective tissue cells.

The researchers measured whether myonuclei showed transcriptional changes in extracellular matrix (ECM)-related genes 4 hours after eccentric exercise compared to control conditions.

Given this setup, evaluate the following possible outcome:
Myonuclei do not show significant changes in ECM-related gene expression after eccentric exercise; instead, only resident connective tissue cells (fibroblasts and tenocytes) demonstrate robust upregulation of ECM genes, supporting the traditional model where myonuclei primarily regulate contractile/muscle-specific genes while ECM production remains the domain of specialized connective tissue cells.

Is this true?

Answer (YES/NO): NO